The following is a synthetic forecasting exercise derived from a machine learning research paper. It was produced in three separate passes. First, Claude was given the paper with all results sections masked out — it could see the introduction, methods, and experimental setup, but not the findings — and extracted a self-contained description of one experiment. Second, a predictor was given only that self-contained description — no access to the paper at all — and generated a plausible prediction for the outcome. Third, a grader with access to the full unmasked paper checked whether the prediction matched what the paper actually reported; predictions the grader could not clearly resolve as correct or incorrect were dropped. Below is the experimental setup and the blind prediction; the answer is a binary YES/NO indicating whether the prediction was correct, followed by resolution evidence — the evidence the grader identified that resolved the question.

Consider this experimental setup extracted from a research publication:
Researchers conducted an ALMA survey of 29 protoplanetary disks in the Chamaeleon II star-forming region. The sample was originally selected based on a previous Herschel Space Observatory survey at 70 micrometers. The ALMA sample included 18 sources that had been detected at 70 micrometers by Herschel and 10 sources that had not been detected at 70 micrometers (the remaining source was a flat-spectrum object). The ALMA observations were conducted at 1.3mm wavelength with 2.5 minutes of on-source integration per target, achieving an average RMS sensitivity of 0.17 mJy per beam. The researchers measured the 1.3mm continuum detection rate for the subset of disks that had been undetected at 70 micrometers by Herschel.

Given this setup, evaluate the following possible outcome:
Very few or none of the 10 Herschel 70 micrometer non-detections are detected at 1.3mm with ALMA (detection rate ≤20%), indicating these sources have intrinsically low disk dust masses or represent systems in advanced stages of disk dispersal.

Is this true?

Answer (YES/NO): NO